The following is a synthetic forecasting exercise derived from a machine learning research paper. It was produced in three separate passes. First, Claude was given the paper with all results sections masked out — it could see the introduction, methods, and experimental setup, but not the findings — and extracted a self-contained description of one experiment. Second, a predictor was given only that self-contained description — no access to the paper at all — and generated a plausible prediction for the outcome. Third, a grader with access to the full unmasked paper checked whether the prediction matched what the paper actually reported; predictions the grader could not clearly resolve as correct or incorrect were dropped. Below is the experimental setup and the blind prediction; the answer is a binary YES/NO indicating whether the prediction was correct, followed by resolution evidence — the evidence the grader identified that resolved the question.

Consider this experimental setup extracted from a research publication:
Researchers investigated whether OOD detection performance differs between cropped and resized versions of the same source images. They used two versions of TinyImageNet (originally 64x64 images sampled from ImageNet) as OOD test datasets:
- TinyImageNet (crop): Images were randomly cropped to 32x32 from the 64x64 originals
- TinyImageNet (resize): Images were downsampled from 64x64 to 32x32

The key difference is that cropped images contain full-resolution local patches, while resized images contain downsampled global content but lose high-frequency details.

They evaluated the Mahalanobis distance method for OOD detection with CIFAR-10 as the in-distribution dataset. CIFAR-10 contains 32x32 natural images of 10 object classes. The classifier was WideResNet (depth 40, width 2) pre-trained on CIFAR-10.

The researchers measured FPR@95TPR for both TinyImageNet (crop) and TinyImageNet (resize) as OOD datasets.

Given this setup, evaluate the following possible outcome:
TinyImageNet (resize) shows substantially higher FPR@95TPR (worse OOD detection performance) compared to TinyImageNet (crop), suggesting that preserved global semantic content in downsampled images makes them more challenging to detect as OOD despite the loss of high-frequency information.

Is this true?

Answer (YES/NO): NO